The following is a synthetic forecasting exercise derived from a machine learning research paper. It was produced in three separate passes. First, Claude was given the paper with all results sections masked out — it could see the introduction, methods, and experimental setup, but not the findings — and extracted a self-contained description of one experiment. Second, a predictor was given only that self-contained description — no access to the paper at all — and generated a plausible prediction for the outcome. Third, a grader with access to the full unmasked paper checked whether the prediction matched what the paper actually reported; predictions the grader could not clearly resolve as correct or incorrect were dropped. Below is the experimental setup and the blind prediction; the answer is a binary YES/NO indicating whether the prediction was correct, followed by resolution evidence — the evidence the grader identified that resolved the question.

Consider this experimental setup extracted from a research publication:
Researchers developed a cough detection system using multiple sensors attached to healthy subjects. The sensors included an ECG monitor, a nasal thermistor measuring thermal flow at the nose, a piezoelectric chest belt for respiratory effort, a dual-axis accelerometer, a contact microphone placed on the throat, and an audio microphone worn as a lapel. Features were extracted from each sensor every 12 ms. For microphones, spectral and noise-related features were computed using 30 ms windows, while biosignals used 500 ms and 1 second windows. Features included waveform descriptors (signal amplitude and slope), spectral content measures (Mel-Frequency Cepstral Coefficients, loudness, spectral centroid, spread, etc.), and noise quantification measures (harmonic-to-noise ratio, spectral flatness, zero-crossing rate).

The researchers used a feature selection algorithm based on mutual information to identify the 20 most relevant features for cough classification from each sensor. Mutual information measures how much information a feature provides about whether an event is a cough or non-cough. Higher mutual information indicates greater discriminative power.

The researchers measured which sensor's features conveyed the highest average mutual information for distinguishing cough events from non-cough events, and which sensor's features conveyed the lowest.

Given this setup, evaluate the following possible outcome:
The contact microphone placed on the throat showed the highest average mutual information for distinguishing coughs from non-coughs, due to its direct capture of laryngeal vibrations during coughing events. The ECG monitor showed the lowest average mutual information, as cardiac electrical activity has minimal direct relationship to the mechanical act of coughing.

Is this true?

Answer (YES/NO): NO